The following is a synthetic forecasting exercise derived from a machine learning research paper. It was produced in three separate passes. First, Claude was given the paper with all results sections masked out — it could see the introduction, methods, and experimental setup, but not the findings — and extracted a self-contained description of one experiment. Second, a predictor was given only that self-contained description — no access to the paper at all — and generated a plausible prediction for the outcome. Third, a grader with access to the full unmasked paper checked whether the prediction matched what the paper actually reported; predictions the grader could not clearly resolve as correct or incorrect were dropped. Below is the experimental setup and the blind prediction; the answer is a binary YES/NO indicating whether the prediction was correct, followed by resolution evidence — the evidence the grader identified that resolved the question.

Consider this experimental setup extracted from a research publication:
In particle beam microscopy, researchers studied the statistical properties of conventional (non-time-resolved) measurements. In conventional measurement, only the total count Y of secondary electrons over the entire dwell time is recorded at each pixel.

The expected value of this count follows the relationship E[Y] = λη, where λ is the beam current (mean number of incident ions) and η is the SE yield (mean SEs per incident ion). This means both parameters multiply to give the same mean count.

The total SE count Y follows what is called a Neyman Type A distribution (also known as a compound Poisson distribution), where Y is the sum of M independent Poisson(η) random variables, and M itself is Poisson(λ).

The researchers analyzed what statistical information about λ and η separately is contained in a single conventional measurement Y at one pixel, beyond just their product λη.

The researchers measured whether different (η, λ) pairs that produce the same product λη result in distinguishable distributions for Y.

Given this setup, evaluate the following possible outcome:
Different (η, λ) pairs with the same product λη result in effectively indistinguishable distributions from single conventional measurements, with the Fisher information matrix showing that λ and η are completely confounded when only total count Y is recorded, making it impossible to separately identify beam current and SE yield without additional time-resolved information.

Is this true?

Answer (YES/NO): NO